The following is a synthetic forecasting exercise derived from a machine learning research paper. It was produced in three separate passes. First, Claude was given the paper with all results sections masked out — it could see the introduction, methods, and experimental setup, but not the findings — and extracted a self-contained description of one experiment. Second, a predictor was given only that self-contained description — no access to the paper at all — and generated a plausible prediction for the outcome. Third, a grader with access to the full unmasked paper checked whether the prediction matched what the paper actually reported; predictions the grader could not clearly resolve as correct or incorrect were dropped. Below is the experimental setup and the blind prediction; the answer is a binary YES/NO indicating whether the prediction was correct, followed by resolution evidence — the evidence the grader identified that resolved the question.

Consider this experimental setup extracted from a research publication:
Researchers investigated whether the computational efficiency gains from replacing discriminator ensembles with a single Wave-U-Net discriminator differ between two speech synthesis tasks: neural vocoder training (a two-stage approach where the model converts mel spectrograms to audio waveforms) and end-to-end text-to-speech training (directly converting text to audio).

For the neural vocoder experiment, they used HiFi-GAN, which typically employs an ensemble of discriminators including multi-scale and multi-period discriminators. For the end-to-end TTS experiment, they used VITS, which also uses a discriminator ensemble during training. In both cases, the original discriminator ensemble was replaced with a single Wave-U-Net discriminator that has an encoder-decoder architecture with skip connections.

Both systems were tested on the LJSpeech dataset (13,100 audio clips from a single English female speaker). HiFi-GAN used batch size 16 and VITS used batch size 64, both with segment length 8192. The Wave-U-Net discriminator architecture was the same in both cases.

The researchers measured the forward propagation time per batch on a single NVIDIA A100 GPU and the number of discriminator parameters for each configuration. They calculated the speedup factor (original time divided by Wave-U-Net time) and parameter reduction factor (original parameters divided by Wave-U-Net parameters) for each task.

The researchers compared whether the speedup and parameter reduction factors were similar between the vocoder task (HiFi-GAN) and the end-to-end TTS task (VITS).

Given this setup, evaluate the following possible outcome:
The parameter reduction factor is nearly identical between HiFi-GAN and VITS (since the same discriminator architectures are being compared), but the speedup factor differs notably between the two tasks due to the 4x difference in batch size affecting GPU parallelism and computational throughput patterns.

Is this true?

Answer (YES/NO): NO